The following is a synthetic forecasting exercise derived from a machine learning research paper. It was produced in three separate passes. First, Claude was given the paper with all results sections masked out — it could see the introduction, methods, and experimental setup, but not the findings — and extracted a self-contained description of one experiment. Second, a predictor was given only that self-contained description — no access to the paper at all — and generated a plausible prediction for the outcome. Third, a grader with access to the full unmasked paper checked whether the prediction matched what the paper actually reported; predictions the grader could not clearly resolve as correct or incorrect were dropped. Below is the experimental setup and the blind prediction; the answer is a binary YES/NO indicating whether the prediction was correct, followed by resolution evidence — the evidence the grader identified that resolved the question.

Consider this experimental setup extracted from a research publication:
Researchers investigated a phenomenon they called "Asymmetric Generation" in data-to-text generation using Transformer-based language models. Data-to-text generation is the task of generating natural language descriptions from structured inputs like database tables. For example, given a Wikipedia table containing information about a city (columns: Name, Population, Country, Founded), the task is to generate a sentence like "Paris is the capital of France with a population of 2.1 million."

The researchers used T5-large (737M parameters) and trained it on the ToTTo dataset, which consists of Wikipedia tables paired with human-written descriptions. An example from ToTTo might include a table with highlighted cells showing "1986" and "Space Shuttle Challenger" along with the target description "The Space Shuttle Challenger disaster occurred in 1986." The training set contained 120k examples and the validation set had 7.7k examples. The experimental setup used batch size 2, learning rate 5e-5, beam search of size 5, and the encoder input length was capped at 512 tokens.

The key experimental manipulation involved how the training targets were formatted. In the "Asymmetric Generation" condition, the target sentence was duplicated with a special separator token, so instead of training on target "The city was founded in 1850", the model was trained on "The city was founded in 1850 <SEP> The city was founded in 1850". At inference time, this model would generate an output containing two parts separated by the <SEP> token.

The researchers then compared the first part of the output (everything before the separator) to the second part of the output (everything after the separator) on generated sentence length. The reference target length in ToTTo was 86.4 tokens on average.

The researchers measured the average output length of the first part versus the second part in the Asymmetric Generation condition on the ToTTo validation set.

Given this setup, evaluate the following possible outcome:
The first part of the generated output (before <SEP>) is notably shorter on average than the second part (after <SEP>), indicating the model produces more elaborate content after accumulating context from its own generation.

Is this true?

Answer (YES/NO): NO